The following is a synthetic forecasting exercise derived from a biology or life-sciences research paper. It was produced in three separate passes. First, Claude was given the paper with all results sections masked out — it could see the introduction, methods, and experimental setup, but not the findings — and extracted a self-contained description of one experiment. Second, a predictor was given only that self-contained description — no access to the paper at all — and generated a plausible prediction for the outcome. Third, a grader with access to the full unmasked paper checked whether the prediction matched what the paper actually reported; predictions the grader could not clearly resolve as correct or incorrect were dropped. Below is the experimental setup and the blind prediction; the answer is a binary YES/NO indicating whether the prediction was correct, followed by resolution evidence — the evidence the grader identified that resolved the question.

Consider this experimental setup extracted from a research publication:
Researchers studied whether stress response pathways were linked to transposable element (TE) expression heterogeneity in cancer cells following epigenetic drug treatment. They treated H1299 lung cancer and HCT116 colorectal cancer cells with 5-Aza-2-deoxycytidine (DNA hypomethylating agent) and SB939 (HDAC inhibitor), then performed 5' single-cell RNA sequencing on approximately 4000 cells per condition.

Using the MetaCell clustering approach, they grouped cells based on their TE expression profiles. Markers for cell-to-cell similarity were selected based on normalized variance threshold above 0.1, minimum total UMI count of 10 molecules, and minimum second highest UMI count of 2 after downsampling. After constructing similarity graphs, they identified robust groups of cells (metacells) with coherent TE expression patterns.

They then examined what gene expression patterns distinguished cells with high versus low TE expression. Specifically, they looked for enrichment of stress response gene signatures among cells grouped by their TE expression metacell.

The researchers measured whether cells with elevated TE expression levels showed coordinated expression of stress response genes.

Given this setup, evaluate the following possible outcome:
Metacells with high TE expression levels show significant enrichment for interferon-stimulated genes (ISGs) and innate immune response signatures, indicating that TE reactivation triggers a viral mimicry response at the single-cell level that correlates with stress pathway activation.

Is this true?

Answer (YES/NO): NO